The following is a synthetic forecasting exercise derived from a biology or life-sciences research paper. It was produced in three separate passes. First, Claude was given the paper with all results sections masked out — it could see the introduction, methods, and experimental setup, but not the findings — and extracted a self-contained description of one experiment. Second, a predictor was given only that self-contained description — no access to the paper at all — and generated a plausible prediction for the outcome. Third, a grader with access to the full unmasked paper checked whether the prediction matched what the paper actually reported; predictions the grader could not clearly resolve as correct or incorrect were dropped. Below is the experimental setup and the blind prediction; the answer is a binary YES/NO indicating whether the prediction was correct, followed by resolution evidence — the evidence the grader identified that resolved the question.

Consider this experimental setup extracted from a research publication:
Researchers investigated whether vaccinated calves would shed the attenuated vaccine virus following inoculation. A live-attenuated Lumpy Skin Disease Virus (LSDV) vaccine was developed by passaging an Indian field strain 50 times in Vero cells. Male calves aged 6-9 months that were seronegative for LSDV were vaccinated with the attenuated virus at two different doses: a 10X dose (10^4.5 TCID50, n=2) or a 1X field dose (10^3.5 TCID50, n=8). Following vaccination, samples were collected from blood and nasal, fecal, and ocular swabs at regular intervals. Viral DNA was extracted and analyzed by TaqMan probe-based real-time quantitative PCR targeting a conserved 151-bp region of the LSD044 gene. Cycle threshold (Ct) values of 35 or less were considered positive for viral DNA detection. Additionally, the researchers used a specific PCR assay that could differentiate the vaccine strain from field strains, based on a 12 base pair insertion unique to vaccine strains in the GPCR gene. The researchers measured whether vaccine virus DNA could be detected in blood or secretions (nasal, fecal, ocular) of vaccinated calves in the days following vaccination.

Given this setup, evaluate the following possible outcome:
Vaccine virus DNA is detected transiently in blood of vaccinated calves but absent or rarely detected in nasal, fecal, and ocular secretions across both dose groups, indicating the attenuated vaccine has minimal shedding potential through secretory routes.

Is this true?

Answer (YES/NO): YES